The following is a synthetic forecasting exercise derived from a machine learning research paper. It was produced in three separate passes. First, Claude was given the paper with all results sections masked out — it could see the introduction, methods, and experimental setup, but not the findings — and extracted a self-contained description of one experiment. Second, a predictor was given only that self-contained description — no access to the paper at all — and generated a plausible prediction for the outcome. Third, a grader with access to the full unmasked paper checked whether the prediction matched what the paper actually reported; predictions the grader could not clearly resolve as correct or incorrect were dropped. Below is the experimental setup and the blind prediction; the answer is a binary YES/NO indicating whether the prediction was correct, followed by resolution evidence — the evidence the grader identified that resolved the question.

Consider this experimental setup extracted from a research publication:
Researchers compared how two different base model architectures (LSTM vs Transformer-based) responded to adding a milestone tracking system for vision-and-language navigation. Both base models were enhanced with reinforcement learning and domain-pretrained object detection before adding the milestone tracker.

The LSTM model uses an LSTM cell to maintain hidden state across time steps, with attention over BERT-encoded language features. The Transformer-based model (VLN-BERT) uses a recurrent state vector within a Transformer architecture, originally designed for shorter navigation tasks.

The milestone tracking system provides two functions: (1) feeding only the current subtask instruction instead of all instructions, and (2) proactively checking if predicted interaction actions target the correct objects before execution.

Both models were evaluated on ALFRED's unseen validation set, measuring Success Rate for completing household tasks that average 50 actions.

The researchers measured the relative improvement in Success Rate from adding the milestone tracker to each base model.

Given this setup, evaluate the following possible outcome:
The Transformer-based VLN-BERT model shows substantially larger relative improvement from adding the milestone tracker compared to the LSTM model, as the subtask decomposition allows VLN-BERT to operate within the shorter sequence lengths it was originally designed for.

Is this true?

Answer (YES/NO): NO